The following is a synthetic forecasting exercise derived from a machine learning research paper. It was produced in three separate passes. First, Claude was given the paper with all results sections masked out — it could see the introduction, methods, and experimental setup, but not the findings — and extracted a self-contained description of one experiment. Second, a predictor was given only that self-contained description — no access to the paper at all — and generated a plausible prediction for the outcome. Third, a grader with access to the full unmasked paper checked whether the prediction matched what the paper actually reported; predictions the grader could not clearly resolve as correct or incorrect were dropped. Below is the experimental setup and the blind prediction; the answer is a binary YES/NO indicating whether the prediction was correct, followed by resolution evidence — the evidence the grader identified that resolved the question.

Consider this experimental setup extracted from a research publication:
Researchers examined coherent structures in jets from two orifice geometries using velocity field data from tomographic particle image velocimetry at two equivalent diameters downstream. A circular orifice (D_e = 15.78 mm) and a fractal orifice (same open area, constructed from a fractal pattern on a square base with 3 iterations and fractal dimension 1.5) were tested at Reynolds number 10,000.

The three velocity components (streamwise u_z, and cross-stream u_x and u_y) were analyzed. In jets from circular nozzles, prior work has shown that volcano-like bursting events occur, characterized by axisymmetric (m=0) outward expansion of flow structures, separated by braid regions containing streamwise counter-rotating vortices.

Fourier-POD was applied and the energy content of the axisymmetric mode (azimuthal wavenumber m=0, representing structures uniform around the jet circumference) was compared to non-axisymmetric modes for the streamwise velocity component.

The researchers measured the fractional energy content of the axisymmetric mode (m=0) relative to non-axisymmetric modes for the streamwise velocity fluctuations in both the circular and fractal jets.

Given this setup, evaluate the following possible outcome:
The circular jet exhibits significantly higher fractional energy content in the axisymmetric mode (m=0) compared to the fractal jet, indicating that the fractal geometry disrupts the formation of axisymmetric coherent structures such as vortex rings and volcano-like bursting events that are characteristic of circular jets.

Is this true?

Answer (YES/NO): YES